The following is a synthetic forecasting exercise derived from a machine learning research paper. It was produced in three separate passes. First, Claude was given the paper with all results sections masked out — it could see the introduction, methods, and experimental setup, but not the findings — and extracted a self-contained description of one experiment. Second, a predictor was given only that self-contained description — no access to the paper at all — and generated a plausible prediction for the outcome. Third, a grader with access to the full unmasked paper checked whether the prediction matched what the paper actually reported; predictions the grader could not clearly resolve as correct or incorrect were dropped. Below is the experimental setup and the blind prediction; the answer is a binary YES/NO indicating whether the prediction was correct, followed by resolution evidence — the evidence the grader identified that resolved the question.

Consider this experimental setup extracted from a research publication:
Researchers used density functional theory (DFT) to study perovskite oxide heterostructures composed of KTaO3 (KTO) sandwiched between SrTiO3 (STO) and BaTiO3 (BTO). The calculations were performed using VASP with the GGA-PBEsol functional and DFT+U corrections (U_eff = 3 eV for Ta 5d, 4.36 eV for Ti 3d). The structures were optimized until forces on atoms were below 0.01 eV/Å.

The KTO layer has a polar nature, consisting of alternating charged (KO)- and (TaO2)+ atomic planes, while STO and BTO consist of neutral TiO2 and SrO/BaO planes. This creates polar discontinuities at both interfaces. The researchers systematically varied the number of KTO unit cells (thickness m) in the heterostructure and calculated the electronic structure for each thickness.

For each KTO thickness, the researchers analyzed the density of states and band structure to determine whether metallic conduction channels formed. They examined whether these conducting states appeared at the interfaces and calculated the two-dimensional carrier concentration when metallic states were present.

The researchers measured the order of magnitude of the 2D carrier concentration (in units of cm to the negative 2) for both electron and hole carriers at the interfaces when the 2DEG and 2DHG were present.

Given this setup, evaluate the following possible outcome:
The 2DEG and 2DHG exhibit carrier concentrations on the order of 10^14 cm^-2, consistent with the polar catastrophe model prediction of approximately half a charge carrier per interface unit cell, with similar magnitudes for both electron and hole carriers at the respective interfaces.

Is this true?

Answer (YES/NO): NO